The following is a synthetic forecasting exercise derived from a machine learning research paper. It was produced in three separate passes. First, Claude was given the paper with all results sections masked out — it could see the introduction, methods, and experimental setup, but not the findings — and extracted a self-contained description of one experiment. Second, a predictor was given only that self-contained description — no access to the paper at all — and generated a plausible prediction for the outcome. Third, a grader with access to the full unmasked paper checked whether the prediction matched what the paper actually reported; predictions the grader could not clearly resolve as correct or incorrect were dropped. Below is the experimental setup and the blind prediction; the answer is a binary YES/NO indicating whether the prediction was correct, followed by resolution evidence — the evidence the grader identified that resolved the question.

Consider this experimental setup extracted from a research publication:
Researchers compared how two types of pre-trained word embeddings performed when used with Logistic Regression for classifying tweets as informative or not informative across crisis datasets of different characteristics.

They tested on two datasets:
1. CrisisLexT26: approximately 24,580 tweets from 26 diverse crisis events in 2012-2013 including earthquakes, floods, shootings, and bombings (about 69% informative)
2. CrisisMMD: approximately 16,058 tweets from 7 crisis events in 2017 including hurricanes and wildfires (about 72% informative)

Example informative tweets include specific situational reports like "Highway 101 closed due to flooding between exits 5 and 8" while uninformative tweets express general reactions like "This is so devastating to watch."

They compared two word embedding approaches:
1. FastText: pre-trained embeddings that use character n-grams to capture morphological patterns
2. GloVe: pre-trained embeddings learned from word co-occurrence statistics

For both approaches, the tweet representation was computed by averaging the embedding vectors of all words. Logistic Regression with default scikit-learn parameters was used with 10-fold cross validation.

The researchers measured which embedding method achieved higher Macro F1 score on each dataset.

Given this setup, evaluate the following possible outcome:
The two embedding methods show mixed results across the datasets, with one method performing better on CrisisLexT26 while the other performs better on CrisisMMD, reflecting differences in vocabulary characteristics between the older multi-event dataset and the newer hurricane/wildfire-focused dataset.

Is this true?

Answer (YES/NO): YES